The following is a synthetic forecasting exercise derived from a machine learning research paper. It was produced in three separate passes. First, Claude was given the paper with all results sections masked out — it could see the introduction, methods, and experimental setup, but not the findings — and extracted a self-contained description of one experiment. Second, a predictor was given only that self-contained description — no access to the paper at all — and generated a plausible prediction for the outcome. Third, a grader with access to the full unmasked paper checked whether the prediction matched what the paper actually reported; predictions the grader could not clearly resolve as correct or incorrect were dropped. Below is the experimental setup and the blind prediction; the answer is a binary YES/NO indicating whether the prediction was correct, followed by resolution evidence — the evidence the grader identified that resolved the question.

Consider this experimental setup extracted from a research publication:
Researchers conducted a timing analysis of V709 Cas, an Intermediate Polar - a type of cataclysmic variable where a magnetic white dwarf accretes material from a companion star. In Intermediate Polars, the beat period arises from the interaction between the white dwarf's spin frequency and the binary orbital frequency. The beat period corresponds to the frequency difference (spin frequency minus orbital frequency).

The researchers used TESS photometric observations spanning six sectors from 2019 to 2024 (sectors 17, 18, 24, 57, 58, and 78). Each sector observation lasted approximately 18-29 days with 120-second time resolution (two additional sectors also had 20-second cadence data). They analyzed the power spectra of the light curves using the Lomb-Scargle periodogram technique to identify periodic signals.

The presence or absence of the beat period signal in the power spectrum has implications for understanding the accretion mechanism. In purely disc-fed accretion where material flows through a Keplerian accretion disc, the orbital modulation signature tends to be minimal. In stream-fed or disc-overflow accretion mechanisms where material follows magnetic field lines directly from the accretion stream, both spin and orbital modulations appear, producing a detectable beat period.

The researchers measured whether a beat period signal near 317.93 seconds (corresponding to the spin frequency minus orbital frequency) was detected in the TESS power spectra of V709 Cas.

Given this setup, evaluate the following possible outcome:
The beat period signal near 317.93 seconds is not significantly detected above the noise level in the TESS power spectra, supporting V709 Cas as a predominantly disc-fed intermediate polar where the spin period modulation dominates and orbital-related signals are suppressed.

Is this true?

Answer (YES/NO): NO